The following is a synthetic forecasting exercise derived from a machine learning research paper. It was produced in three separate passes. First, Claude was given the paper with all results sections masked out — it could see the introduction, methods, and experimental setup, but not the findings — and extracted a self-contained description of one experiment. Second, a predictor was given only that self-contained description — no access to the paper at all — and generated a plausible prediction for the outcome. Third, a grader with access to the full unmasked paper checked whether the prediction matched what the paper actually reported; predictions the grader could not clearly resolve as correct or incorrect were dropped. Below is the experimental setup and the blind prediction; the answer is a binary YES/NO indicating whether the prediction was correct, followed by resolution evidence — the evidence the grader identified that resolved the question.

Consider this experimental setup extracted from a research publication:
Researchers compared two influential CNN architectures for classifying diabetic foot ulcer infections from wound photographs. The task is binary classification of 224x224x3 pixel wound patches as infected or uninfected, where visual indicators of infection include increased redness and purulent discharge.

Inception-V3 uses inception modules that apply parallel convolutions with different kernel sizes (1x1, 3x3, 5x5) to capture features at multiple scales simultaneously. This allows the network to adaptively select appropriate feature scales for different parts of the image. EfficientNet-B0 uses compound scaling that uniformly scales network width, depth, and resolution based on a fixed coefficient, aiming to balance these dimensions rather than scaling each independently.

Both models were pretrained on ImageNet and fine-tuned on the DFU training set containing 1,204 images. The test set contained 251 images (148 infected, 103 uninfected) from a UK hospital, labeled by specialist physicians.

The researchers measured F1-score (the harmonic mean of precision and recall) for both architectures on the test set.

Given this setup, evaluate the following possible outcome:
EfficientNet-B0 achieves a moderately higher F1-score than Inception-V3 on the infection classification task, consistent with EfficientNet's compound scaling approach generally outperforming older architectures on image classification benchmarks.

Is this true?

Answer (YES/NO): YES